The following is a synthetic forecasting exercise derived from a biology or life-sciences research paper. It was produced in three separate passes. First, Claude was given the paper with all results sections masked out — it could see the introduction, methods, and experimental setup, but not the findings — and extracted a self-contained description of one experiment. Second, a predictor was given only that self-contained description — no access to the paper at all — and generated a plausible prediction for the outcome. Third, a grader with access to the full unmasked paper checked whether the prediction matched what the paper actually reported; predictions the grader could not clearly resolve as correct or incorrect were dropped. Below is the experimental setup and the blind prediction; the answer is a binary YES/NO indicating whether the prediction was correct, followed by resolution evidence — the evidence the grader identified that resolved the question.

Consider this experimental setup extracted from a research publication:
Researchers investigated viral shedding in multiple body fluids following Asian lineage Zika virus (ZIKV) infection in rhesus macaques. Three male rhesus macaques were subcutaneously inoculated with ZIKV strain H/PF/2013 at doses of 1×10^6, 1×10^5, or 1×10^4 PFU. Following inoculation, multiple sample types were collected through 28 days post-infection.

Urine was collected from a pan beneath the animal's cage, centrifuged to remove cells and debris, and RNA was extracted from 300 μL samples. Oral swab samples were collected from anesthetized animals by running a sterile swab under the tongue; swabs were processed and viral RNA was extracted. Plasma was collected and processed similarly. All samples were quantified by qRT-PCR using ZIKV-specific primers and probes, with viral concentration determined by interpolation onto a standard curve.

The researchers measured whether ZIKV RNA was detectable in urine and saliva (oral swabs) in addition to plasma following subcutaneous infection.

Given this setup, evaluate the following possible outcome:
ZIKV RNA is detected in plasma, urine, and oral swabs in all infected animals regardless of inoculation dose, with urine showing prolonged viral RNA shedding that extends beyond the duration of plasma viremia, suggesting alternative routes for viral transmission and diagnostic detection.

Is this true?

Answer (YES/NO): YES